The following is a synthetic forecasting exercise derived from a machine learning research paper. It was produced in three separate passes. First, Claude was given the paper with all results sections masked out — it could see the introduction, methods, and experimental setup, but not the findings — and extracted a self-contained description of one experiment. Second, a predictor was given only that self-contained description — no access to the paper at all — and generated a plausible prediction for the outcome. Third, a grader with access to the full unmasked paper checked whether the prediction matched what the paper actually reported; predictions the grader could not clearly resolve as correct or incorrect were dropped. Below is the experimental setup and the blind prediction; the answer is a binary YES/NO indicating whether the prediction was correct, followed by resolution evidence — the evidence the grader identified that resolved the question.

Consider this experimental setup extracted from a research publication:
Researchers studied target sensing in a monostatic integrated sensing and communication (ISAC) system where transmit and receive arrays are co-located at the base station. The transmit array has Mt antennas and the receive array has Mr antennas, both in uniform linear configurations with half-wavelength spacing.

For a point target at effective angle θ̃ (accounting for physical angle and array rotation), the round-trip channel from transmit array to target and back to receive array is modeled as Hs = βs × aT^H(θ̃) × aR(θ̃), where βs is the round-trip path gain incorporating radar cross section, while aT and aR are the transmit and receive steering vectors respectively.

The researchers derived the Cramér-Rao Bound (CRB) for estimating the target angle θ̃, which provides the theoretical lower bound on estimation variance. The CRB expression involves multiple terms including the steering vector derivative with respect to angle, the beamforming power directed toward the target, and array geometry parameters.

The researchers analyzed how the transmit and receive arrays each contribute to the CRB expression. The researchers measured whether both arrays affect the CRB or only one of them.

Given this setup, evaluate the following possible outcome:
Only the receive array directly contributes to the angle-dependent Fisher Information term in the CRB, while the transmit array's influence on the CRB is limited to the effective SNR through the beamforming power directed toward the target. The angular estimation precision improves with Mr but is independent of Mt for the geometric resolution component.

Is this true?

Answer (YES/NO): YES